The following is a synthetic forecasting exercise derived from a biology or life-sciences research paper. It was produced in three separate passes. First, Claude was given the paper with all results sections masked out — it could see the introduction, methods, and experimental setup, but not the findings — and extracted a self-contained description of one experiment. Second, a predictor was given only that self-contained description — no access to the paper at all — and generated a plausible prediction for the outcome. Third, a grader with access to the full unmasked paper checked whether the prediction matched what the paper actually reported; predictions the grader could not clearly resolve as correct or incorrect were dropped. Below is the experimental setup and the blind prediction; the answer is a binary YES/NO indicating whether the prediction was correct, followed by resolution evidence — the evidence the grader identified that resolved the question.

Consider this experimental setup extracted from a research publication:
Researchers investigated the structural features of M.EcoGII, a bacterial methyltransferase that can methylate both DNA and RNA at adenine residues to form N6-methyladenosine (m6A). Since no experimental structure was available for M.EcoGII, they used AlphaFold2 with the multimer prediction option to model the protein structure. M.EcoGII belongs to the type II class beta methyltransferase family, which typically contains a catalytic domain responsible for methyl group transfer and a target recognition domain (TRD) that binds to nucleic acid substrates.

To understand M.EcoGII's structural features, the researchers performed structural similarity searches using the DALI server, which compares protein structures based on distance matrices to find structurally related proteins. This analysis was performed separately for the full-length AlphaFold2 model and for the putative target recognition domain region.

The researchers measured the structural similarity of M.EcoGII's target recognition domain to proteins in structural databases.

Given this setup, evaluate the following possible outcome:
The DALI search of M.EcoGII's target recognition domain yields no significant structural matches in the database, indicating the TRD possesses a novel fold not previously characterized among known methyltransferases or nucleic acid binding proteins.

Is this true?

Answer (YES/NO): NO